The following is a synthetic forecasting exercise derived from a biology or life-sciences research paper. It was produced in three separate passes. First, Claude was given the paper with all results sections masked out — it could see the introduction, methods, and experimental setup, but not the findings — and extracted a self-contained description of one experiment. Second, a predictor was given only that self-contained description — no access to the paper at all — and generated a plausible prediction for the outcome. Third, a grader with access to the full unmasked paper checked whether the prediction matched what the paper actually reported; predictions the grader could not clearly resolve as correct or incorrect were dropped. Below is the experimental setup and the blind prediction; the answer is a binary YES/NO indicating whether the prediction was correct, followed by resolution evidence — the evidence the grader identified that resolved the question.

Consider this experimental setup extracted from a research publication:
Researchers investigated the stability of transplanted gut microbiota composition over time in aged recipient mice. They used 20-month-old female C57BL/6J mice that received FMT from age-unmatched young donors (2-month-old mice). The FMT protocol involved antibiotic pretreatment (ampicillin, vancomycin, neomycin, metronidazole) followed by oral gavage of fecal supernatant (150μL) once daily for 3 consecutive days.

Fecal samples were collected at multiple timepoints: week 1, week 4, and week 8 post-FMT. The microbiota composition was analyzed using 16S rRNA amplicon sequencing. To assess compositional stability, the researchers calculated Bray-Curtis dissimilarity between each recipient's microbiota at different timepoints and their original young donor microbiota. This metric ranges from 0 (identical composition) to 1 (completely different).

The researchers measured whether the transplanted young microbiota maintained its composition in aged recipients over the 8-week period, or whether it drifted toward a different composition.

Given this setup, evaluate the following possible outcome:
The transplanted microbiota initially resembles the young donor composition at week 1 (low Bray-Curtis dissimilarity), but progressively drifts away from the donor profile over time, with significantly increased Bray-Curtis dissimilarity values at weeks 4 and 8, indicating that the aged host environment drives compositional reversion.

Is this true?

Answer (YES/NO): NO